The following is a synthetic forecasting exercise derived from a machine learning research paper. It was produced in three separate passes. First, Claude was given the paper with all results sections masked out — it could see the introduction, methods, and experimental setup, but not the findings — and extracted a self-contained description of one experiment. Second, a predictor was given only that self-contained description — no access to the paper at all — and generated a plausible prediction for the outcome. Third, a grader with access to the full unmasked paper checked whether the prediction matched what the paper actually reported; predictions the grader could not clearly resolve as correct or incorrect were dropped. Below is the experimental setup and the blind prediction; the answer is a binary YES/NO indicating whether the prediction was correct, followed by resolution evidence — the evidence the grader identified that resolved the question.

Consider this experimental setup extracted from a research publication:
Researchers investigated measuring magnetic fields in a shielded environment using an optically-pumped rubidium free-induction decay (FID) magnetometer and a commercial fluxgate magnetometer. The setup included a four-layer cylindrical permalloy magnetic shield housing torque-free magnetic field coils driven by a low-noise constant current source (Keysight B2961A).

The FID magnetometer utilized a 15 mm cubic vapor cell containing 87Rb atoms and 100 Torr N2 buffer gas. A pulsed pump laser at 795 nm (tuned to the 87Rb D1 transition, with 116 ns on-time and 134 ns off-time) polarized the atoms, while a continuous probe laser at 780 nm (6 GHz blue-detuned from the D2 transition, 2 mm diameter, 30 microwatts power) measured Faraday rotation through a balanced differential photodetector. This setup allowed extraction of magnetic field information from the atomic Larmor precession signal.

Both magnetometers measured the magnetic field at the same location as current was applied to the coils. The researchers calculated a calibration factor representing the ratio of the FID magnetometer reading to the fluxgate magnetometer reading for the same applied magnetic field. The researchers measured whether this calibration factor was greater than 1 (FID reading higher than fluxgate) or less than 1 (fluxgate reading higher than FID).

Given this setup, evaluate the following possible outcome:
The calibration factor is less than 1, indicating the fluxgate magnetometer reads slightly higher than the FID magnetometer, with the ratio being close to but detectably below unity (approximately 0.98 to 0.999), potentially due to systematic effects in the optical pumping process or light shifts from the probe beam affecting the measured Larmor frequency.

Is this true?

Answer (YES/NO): YES